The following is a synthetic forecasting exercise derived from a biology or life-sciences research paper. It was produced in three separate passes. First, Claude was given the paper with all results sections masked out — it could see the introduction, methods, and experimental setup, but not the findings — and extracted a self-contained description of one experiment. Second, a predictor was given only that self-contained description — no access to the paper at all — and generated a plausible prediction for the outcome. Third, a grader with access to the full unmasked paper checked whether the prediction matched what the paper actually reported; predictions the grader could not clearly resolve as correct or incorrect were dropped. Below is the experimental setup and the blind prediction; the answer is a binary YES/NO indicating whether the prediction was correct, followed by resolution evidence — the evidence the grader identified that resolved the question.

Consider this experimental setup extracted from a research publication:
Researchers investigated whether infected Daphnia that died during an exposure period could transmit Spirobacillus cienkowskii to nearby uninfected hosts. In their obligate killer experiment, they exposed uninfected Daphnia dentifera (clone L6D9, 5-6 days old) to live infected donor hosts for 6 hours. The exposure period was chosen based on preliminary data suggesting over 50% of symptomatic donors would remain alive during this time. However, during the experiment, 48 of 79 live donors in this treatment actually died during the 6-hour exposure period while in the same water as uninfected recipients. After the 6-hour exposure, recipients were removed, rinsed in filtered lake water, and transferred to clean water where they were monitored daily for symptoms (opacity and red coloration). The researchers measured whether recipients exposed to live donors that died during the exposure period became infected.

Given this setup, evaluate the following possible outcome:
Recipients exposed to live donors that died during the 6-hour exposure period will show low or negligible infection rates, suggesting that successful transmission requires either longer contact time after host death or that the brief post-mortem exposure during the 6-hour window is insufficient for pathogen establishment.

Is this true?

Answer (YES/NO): YES